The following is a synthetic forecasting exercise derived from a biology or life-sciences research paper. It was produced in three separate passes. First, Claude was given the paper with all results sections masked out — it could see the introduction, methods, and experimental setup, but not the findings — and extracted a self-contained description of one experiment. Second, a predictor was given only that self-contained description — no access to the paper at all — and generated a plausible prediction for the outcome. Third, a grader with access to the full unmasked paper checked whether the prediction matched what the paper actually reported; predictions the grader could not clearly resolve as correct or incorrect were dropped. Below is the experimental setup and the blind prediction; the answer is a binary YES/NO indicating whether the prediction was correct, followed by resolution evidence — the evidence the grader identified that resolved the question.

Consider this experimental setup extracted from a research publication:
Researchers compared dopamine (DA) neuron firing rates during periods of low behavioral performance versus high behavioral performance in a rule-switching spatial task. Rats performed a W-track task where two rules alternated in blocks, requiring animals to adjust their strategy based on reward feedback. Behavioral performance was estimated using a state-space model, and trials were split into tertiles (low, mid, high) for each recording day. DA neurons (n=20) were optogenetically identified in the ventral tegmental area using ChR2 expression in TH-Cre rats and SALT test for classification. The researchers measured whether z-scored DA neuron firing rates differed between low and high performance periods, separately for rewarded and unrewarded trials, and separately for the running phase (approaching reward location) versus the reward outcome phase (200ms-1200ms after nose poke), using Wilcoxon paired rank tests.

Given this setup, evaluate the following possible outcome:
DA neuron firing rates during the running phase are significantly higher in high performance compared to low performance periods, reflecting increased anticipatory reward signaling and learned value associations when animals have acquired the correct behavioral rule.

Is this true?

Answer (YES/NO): NO